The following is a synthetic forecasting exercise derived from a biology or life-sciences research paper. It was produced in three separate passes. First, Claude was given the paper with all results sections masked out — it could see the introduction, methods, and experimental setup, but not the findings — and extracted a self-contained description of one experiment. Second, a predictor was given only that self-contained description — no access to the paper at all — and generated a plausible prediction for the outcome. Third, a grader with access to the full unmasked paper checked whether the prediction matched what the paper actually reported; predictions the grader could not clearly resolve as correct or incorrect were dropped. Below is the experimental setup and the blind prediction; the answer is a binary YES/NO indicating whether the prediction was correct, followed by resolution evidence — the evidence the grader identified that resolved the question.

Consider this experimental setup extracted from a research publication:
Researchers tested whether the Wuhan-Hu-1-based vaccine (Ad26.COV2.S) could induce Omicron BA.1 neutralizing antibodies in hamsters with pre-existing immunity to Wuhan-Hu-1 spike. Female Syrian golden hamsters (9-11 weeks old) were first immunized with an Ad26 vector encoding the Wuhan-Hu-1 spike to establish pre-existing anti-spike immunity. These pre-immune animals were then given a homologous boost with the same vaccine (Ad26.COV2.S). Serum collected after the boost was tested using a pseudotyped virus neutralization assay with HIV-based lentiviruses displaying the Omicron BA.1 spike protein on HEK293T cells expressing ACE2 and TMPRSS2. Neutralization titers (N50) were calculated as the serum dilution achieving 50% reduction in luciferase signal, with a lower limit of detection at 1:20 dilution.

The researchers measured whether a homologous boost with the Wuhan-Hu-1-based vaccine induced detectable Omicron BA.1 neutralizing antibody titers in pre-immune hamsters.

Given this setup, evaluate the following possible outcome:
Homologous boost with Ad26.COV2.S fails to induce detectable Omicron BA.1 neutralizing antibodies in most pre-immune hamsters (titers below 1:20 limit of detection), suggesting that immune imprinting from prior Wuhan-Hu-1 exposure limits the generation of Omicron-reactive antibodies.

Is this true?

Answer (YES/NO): YES